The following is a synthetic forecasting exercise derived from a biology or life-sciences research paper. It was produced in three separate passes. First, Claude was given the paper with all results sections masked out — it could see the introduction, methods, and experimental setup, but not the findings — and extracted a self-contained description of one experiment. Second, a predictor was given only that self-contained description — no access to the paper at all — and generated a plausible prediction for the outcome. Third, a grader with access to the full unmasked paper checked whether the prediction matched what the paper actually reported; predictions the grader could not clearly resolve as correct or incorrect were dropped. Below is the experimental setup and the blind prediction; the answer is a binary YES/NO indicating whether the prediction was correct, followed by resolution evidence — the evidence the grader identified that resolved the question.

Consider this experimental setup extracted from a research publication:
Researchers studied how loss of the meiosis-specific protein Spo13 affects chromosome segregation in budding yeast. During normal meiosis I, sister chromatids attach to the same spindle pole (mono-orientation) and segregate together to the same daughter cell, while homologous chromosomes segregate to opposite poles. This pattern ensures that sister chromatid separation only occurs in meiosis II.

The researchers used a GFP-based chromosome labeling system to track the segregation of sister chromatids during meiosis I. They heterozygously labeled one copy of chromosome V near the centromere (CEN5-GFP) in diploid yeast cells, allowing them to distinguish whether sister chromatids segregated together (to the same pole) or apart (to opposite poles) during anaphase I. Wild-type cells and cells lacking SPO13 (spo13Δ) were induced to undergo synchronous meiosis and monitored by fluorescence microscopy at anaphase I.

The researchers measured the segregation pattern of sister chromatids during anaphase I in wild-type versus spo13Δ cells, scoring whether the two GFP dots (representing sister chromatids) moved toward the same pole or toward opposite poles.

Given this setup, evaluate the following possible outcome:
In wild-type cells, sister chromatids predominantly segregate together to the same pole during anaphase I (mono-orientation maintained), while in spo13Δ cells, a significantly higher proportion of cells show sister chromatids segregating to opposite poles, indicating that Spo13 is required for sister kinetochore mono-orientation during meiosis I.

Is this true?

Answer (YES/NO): YES